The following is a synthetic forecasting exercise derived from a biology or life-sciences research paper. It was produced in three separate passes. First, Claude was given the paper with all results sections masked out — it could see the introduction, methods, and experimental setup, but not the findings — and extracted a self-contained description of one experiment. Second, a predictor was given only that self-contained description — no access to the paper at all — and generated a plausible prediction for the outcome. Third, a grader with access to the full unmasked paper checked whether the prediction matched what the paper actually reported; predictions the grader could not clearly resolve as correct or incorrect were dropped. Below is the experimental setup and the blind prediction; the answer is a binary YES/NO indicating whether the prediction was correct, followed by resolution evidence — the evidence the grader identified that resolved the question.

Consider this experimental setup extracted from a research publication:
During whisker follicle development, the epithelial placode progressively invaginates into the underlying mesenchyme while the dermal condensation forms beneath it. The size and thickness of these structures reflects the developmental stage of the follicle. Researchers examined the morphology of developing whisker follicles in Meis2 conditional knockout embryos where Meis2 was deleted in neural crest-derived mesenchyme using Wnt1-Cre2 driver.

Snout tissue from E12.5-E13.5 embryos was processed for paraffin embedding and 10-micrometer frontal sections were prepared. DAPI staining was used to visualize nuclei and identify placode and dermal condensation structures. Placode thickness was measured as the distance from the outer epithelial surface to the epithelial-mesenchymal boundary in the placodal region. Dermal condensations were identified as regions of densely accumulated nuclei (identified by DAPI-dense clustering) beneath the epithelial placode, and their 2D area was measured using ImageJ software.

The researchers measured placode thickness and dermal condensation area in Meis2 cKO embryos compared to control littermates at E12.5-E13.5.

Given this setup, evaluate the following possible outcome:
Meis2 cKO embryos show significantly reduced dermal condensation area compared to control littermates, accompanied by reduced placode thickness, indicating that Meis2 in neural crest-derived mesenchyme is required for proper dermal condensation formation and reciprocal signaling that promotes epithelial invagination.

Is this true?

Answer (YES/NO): NO